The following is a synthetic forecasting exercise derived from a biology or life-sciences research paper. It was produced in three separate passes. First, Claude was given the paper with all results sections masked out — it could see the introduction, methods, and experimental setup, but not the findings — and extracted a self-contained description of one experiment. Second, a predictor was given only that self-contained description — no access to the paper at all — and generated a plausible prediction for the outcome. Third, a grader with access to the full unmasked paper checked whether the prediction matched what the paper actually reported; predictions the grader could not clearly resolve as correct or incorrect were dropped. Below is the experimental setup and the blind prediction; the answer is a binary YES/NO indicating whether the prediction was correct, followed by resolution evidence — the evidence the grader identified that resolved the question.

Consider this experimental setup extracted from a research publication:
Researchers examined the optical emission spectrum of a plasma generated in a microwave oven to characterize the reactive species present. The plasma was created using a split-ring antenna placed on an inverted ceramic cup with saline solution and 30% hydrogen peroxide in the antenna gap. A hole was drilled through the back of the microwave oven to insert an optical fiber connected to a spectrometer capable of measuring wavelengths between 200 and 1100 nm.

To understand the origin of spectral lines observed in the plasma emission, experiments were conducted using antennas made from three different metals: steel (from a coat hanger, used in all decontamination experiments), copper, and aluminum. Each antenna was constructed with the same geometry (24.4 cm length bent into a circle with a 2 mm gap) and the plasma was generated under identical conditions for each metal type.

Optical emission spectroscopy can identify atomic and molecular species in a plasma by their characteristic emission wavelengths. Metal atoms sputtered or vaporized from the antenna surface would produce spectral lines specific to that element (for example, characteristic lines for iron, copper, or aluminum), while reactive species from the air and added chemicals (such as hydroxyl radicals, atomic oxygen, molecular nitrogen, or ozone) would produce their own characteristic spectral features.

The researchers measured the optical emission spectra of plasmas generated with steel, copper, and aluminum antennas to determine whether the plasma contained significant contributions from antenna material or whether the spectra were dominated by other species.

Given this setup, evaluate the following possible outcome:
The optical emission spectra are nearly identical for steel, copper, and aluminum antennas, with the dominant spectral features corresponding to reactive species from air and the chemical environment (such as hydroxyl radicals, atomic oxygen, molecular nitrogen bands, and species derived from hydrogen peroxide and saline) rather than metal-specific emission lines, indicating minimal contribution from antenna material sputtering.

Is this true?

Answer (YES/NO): NO